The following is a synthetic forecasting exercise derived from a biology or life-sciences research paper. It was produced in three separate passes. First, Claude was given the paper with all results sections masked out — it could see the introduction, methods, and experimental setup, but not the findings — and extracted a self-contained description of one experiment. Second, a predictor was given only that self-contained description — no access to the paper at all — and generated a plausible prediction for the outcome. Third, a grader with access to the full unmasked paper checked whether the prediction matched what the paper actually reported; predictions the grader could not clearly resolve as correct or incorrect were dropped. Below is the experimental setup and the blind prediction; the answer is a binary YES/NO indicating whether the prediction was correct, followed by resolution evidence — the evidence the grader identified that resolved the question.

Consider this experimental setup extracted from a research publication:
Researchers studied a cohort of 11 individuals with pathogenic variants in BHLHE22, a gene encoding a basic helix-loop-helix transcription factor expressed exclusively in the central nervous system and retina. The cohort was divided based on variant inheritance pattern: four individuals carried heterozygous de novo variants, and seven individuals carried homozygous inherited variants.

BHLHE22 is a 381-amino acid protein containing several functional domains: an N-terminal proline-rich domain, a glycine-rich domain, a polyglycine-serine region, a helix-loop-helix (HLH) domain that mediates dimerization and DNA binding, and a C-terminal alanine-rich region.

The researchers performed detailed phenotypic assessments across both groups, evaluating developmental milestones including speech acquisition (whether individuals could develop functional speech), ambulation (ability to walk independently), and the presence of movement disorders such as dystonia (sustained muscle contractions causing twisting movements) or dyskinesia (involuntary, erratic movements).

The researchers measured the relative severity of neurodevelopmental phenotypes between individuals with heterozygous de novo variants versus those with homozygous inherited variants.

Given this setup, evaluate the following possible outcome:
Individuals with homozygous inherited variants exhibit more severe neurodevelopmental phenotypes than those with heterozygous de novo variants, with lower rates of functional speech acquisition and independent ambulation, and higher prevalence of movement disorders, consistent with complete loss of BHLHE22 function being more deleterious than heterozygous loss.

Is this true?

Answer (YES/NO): YES